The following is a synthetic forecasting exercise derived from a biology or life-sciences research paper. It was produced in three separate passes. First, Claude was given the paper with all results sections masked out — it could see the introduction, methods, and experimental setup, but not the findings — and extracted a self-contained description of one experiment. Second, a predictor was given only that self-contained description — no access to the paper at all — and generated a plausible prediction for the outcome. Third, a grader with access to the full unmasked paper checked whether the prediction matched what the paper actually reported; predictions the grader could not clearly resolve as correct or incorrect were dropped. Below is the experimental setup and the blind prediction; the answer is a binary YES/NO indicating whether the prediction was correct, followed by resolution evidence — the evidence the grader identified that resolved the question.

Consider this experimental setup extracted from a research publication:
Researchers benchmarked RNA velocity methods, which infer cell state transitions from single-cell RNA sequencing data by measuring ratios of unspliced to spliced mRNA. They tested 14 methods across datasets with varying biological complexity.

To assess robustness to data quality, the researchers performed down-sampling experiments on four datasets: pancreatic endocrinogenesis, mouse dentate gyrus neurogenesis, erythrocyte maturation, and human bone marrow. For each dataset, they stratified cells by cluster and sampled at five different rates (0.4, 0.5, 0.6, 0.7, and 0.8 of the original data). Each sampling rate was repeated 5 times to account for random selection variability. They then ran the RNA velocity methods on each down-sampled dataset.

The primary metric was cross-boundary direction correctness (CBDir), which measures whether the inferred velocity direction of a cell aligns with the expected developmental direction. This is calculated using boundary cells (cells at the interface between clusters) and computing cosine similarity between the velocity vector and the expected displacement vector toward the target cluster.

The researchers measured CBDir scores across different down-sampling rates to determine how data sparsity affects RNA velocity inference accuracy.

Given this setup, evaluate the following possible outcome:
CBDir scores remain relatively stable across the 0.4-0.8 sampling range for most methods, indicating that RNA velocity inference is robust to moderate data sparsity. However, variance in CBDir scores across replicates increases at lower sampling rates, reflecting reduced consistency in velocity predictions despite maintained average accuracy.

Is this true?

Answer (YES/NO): NO